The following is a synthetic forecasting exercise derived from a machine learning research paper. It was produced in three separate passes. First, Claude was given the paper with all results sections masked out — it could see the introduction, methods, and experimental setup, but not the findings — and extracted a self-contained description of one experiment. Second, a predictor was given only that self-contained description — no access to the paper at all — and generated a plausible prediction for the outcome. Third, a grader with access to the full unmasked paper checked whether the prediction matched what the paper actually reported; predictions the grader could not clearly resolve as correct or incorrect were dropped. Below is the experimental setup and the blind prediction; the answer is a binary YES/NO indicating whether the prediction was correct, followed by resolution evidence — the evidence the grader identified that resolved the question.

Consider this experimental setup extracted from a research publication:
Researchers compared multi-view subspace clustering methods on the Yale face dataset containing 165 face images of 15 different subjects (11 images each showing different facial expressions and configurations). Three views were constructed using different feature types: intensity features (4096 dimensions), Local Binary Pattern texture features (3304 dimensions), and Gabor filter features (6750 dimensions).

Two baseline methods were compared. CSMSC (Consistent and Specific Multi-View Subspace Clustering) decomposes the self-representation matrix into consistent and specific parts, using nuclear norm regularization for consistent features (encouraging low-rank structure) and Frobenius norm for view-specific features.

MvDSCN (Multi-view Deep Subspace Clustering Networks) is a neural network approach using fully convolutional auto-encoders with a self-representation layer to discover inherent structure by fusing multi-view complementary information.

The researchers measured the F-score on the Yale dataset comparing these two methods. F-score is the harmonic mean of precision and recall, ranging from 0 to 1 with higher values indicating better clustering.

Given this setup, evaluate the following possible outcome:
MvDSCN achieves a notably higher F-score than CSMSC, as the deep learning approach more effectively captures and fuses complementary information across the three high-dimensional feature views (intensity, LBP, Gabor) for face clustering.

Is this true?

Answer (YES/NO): NO